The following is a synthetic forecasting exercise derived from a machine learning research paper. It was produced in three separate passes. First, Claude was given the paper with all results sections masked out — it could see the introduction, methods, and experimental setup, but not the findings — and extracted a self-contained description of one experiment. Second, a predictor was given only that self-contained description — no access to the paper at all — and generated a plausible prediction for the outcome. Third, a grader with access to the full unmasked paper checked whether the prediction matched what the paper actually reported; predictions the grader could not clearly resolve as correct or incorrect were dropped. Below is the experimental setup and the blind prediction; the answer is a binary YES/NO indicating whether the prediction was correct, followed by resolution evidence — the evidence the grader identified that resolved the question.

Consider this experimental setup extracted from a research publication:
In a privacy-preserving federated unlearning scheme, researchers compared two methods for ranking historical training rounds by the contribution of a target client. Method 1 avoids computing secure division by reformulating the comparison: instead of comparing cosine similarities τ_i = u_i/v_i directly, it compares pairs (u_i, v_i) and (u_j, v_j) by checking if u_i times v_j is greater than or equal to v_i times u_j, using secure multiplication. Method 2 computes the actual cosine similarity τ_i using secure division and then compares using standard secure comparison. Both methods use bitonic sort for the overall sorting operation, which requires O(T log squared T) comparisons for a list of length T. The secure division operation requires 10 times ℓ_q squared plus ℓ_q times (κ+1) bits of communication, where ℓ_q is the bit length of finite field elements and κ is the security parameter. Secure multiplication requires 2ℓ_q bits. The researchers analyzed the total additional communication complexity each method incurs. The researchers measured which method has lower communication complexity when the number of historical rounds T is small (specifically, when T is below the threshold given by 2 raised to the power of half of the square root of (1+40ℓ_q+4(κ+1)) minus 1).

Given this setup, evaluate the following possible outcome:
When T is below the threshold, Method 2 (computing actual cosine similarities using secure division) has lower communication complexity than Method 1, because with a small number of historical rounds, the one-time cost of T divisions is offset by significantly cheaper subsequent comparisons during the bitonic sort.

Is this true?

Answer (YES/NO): NO